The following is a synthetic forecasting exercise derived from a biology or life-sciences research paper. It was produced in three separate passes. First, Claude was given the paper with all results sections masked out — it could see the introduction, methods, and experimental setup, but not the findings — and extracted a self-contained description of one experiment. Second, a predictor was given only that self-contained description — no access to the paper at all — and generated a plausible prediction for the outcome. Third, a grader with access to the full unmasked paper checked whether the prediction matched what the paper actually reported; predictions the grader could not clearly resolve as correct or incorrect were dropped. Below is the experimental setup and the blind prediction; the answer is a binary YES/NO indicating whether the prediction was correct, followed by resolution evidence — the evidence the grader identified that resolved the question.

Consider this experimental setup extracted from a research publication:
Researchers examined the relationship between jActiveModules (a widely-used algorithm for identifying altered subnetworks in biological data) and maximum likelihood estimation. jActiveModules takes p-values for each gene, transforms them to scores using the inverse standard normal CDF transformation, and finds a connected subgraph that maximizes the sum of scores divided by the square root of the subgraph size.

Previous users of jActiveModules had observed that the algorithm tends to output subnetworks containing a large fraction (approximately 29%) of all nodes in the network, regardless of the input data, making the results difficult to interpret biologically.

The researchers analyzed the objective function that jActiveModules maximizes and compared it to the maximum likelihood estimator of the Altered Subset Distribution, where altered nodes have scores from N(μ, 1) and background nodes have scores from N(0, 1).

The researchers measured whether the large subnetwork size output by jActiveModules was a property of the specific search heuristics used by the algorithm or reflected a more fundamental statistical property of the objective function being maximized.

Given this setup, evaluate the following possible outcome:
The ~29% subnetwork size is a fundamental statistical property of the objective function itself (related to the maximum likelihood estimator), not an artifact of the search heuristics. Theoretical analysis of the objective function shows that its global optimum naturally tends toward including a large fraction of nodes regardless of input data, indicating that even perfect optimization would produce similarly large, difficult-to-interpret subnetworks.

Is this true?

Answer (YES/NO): YES